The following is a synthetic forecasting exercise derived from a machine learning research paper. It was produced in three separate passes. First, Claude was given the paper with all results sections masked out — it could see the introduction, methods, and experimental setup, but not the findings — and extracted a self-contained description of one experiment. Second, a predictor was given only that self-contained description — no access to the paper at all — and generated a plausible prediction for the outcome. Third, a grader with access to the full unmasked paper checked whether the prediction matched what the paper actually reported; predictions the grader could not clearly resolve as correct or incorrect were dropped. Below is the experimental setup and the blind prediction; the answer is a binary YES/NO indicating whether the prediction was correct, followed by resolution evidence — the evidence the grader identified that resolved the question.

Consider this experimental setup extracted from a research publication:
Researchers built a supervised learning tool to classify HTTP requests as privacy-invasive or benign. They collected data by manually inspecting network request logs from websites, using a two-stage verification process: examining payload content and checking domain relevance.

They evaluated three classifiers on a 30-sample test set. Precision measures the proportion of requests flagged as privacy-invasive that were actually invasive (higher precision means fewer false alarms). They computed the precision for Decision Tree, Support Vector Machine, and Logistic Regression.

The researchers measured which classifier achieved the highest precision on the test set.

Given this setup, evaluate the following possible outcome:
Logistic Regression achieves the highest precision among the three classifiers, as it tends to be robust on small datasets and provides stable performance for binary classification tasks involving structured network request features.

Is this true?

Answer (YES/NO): NO